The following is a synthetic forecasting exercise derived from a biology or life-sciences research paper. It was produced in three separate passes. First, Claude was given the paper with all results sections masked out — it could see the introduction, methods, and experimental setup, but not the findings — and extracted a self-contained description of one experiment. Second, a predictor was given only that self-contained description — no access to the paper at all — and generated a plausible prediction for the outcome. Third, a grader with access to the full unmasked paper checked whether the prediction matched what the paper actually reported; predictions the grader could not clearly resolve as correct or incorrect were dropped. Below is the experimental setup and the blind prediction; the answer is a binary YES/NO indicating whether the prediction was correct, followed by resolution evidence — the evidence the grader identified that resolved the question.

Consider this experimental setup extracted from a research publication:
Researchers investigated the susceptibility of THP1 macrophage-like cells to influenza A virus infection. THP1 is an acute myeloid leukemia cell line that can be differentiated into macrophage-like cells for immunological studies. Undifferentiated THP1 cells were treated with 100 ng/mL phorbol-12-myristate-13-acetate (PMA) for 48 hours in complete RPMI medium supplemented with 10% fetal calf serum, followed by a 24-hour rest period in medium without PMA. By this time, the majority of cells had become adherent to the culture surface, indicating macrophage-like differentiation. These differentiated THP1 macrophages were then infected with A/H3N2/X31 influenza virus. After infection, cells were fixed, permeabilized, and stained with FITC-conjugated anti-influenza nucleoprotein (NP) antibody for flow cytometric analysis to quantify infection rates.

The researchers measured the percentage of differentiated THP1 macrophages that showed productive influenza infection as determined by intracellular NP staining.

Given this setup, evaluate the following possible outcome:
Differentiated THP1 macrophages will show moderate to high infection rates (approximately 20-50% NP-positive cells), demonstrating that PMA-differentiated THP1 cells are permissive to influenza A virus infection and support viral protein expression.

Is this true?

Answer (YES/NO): NO